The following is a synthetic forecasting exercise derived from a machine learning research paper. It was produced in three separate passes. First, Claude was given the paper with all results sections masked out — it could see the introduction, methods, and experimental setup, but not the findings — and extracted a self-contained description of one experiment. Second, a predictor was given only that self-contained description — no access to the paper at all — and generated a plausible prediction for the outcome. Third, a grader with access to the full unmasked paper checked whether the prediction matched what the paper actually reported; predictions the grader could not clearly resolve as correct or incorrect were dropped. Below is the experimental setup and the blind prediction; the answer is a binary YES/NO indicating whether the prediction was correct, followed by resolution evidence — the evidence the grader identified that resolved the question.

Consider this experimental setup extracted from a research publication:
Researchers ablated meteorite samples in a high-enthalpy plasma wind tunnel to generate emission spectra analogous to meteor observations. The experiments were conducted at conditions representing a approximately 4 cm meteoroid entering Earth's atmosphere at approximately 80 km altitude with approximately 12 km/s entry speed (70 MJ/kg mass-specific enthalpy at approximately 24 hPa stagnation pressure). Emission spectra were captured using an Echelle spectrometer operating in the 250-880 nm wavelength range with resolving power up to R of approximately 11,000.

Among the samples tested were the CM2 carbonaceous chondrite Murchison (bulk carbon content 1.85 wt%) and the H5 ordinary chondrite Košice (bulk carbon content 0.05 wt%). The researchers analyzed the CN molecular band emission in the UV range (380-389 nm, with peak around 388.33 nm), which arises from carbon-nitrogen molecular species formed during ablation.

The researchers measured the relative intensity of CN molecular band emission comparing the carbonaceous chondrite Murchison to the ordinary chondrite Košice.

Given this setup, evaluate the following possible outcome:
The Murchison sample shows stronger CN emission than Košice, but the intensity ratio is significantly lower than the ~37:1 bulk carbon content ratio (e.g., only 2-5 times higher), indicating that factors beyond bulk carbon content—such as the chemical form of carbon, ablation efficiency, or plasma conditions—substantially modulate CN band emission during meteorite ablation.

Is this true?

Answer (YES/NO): NO